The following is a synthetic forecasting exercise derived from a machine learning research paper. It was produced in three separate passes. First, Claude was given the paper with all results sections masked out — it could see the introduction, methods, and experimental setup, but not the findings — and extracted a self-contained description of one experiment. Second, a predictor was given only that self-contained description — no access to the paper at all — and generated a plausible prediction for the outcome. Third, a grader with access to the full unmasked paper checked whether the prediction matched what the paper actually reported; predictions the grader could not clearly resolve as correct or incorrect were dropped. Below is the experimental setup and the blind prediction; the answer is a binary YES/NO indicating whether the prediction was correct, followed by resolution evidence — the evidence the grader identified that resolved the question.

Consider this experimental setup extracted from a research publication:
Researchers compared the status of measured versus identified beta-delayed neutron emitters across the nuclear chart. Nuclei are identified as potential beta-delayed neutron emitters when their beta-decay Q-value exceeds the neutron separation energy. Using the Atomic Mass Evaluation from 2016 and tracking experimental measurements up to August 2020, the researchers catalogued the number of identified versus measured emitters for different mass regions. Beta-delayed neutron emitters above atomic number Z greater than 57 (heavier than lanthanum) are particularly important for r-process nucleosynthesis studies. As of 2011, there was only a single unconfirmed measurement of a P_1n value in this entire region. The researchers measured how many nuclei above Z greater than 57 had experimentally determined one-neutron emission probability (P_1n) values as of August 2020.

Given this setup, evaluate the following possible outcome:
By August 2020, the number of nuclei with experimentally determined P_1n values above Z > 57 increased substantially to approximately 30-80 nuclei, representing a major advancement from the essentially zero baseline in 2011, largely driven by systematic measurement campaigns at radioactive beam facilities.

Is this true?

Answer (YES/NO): NO